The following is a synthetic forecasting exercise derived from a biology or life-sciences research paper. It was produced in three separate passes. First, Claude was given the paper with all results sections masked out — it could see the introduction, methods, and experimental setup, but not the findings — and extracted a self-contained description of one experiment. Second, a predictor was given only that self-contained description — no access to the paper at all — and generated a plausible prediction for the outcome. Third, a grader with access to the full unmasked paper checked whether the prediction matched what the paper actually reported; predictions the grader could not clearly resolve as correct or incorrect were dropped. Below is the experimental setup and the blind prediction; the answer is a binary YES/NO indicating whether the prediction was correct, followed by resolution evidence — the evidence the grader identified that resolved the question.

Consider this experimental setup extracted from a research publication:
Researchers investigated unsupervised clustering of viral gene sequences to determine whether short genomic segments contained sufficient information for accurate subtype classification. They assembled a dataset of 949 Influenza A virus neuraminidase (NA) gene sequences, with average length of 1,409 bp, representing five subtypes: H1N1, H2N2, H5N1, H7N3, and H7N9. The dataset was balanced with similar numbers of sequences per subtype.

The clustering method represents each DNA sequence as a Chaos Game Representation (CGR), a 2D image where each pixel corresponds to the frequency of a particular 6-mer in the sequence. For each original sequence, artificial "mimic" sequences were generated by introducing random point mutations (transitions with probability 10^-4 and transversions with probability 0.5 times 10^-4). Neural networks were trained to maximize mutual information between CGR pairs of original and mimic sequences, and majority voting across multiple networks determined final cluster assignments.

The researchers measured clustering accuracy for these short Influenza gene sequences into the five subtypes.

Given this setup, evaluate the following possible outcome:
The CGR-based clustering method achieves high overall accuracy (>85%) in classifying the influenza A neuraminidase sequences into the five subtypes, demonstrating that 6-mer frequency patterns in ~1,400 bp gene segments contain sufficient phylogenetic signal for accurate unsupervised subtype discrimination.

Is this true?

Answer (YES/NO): YES